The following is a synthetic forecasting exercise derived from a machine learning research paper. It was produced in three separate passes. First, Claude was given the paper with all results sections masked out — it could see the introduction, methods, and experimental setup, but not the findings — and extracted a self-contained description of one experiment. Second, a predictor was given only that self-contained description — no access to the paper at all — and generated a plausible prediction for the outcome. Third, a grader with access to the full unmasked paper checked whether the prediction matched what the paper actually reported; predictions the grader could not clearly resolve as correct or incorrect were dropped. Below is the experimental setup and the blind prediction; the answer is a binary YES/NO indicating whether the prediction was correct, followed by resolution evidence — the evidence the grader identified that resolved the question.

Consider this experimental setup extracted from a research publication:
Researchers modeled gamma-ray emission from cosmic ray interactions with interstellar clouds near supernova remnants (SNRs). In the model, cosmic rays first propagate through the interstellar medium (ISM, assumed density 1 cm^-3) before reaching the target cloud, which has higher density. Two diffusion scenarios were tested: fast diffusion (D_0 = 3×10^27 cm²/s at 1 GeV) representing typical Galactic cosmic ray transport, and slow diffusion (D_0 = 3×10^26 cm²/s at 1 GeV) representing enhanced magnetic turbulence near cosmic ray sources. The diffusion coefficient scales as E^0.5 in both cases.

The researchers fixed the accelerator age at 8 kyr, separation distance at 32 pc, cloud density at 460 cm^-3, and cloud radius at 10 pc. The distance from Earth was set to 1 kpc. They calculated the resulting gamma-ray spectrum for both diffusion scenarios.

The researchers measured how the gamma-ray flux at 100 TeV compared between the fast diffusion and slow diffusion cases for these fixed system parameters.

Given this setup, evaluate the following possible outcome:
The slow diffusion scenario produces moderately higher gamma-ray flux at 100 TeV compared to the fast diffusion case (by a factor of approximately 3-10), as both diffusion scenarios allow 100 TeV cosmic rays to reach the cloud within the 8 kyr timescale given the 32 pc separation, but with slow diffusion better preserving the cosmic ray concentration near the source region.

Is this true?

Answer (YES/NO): NO